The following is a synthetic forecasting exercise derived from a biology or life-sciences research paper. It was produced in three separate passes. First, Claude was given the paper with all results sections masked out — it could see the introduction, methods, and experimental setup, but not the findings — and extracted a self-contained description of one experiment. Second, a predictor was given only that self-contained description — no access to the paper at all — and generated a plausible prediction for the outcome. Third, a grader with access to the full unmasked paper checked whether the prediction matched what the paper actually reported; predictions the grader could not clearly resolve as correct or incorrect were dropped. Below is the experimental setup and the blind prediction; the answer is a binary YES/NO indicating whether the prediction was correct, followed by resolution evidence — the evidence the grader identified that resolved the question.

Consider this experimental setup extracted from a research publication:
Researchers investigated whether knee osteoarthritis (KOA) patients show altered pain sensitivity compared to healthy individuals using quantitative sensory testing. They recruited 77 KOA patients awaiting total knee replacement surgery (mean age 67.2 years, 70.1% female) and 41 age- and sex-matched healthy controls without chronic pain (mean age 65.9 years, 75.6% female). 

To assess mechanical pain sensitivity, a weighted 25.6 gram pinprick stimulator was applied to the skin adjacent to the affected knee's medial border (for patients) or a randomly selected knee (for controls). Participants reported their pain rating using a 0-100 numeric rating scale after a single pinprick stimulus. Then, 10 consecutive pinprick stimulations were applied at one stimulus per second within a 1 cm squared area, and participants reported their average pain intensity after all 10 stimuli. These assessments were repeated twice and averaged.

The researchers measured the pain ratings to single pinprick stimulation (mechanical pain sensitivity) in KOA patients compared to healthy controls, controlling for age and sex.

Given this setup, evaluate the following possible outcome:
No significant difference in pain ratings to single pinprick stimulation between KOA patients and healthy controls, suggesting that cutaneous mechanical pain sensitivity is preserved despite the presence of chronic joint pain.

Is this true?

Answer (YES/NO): NO